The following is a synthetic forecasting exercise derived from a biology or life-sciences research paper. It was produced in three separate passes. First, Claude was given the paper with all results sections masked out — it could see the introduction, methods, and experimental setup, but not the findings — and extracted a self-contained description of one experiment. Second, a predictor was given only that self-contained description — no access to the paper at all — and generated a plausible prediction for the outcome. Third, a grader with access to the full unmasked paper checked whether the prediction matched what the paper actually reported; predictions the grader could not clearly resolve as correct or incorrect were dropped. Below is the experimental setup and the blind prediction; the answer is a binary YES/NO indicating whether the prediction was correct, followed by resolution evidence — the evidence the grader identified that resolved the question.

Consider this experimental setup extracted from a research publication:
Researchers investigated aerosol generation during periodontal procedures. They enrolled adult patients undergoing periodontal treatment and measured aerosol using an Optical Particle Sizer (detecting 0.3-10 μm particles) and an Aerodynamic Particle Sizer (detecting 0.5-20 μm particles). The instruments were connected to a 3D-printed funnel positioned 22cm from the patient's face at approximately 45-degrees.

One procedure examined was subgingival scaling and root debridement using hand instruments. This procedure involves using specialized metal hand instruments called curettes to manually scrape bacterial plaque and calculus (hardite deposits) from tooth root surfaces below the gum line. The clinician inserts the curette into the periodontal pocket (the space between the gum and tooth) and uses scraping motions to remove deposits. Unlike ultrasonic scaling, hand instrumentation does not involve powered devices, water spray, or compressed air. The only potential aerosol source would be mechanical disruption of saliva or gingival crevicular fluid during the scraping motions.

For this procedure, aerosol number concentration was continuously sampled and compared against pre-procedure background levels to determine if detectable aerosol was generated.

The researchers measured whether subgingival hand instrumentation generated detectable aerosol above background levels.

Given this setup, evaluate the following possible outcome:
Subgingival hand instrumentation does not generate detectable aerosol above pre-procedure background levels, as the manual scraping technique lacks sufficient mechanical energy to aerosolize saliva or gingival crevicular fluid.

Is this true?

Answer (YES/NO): YES